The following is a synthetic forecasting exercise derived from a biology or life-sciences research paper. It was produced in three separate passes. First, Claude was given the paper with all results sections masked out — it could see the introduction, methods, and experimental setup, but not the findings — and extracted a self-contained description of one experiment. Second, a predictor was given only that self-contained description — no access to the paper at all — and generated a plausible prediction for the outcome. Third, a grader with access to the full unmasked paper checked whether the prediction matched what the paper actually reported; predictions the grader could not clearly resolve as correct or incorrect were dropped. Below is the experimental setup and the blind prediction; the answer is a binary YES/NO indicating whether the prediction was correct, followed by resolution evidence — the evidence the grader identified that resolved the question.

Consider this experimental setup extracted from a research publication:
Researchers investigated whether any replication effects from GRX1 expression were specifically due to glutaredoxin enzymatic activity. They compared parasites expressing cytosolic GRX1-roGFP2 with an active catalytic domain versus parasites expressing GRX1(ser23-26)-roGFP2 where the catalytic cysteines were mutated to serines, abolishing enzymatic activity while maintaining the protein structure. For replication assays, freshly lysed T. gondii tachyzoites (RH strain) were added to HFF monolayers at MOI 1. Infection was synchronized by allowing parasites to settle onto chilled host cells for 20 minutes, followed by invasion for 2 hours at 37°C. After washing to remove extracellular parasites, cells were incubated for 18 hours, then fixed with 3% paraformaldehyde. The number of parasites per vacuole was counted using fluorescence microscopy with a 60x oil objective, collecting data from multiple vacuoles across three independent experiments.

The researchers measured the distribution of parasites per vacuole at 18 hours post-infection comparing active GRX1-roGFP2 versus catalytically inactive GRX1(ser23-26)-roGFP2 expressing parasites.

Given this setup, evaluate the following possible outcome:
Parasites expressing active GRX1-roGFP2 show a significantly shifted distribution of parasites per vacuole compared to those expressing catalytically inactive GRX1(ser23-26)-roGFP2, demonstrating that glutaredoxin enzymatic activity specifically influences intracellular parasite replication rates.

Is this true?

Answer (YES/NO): YES